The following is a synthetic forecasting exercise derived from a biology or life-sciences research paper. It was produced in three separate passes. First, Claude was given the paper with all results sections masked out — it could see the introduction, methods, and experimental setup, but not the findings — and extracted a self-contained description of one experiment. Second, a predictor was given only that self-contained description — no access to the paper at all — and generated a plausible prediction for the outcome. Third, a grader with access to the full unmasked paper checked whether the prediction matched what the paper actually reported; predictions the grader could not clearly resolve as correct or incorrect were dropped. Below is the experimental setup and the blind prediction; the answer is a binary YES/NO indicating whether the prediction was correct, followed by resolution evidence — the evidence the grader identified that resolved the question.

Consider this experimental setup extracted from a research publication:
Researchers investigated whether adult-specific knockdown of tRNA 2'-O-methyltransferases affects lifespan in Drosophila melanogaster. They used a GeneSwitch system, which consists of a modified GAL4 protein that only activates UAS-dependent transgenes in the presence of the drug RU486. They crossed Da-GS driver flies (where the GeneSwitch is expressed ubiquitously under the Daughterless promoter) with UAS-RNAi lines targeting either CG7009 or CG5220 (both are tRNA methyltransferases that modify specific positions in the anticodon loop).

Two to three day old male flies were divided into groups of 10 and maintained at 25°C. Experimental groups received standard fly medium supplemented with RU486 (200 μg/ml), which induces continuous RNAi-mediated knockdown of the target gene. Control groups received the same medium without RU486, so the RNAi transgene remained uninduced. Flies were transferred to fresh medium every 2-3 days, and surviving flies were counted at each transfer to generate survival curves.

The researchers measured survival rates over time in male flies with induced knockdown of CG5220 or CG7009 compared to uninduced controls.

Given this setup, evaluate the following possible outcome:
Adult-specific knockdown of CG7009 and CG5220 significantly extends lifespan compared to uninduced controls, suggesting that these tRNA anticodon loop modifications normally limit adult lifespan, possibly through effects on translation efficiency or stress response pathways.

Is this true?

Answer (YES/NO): NO